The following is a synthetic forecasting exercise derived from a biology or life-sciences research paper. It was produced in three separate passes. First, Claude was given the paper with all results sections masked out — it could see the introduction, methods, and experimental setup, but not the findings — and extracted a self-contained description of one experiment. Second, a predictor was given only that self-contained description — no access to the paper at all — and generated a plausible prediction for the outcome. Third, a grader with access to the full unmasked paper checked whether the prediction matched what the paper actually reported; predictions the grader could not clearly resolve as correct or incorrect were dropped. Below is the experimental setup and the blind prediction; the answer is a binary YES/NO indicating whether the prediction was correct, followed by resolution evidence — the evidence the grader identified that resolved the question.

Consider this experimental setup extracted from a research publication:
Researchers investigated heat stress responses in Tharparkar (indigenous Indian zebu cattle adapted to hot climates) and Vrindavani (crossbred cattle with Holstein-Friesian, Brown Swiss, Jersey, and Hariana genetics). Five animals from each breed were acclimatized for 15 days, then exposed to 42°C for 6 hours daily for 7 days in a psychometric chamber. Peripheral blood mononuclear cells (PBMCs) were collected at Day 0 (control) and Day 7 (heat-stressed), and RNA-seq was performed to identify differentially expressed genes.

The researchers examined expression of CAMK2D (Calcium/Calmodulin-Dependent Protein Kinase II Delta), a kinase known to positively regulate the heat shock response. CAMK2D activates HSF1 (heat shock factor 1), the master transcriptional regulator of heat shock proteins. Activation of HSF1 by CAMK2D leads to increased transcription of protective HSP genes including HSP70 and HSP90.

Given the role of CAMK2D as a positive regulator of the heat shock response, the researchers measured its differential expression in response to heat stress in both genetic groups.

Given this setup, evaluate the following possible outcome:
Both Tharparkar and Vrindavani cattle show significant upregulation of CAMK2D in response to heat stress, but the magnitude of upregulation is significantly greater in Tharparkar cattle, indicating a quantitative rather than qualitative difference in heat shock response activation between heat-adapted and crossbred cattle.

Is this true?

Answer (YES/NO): NO